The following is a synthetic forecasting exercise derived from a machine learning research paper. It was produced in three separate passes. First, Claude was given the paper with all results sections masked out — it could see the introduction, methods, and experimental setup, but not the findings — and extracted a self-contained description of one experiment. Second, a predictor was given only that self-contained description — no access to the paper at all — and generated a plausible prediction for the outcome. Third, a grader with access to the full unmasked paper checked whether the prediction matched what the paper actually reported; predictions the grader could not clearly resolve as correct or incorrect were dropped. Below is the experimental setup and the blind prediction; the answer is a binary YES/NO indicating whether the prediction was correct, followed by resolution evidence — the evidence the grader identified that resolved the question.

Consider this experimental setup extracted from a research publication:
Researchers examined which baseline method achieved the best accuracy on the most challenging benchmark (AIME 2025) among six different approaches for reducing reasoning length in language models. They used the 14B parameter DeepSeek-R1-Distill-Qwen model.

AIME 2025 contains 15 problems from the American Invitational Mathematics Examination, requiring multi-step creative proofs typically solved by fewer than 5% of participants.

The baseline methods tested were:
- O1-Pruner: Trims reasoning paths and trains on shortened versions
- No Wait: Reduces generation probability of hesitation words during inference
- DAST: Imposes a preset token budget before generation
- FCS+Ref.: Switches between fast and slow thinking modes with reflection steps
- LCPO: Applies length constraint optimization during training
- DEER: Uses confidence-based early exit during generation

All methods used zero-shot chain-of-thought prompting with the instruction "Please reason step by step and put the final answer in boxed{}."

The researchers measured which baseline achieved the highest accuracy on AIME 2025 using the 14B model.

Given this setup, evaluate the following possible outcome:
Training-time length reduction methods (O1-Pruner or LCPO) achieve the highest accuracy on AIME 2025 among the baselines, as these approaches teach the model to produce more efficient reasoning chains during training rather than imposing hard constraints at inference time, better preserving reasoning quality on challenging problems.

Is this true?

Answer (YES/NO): NO